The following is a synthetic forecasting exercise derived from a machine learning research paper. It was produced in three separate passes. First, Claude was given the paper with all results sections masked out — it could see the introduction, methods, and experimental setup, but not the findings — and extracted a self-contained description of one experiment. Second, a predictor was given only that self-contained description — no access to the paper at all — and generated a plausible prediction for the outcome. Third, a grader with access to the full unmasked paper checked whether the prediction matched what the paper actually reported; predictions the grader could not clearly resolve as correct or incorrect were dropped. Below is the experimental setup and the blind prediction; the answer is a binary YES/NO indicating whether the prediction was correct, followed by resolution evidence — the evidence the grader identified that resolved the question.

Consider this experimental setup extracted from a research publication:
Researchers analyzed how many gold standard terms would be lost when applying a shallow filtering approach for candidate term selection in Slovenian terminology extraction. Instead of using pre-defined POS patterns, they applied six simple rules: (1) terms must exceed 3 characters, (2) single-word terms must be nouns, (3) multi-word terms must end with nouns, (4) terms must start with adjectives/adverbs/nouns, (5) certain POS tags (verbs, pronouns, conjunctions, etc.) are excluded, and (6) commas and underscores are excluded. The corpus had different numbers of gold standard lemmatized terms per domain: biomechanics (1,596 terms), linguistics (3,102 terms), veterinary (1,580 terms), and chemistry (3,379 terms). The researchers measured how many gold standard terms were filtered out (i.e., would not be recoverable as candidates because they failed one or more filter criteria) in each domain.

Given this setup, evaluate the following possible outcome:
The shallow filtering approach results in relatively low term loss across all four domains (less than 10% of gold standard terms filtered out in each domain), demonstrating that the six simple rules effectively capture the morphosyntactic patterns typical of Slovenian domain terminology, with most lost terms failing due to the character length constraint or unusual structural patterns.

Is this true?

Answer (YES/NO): NO